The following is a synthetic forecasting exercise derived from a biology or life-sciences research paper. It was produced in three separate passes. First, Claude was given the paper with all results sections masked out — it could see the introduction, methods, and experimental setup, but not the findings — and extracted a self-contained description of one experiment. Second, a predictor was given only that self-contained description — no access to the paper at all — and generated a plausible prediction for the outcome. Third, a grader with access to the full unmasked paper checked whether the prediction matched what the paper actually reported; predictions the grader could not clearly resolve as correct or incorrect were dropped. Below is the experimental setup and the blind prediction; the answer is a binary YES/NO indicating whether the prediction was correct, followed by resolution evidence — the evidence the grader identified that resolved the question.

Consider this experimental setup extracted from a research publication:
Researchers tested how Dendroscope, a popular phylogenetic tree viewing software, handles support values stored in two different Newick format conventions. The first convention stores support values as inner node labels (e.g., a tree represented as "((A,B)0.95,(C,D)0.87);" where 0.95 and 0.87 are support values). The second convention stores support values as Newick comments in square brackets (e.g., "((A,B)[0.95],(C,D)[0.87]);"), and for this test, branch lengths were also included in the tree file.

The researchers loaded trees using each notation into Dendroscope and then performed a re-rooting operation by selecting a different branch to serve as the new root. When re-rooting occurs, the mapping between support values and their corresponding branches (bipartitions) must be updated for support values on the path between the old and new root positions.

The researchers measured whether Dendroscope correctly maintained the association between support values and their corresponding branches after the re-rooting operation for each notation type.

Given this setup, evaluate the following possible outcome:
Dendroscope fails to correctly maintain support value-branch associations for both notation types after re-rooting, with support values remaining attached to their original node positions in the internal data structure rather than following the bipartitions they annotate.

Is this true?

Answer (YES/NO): NO